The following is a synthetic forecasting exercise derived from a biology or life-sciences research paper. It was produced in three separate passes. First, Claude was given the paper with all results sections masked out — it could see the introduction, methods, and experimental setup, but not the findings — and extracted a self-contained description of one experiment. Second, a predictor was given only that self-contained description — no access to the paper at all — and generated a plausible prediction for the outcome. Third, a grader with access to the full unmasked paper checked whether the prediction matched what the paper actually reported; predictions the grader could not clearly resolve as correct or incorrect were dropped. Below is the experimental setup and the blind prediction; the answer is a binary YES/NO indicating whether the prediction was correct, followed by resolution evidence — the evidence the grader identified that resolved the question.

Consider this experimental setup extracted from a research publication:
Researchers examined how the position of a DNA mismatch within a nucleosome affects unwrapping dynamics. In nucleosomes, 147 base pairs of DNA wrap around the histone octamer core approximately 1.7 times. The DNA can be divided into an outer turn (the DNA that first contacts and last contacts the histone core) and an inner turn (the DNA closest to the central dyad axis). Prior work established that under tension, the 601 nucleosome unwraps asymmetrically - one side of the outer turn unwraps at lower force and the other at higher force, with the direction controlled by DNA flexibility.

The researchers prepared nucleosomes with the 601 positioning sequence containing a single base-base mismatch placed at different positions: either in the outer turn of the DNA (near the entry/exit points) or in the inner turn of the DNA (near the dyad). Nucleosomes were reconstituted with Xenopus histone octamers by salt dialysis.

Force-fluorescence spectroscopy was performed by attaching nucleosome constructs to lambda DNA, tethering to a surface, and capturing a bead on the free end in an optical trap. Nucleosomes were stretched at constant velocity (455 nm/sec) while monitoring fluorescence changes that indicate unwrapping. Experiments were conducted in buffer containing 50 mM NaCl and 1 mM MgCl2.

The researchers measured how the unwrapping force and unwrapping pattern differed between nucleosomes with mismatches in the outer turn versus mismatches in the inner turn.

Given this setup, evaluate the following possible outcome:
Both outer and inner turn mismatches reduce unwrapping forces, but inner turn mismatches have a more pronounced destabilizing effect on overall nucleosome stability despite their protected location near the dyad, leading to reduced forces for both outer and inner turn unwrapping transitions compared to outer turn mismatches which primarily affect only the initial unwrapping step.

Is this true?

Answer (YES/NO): NO